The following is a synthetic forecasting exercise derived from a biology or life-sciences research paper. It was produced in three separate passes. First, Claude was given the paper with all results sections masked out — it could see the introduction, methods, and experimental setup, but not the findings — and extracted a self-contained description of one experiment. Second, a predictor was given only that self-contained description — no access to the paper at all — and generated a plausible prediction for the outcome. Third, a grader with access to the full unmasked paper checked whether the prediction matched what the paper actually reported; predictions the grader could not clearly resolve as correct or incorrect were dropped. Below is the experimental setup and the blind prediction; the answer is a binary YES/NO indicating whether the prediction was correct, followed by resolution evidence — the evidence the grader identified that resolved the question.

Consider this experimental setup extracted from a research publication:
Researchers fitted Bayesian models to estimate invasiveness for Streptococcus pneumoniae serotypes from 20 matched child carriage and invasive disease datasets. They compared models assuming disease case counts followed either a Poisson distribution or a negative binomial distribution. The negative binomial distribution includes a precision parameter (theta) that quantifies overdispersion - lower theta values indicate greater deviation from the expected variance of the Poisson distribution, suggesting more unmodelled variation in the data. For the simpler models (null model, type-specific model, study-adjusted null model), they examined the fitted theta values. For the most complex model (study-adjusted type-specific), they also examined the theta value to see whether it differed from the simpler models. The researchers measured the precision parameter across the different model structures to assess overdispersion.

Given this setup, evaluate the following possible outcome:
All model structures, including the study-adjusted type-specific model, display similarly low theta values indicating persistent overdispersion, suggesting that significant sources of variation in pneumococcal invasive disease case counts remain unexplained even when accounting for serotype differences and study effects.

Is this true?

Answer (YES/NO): NO